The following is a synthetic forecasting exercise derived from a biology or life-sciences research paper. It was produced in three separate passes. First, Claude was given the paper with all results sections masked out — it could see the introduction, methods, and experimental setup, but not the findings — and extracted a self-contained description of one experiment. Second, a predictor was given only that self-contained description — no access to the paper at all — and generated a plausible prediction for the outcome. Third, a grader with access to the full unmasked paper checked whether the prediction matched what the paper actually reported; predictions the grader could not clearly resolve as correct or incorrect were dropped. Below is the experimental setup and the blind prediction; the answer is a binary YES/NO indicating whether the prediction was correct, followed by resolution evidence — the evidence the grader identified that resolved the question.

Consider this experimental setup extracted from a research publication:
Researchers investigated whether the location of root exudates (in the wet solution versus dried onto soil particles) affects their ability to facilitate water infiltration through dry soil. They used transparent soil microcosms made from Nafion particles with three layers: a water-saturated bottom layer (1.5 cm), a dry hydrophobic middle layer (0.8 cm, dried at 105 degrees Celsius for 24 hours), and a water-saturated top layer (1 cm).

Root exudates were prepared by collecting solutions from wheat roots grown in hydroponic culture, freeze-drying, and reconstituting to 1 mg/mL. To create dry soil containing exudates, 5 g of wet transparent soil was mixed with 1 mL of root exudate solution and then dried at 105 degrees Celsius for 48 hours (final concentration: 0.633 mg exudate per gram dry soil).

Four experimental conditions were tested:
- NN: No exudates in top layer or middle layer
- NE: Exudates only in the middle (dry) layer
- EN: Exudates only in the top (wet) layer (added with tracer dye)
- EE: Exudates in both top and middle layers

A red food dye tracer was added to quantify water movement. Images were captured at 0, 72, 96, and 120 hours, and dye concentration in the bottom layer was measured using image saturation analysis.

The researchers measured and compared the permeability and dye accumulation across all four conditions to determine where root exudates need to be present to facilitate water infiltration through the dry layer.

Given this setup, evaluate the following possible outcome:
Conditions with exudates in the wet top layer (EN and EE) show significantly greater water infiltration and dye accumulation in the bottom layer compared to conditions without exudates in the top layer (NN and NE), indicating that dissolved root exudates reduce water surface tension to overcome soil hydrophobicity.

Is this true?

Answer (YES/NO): YES